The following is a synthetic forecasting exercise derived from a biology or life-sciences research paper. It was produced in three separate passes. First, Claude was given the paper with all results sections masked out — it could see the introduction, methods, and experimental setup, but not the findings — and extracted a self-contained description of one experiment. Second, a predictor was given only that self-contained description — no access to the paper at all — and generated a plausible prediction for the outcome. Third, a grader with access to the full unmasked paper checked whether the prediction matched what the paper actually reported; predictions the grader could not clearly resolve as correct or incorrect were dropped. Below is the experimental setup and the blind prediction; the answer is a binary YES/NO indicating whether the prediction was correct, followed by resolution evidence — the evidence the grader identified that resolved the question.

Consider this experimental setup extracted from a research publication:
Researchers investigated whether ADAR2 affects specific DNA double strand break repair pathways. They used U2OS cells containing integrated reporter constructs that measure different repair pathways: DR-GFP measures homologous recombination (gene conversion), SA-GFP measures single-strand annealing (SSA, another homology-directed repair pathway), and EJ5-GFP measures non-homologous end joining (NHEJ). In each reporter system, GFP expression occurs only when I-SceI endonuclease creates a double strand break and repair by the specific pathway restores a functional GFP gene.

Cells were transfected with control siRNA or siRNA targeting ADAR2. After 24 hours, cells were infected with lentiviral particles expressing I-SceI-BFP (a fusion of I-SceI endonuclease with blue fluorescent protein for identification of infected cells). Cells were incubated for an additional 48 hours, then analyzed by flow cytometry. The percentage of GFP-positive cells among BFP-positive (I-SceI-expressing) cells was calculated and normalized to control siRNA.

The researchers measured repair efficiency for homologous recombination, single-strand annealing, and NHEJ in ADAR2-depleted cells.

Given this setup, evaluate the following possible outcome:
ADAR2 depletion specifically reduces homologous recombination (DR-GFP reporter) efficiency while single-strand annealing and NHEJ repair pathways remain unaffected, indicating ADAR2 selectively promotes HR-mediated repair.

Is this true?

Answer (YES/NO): NO